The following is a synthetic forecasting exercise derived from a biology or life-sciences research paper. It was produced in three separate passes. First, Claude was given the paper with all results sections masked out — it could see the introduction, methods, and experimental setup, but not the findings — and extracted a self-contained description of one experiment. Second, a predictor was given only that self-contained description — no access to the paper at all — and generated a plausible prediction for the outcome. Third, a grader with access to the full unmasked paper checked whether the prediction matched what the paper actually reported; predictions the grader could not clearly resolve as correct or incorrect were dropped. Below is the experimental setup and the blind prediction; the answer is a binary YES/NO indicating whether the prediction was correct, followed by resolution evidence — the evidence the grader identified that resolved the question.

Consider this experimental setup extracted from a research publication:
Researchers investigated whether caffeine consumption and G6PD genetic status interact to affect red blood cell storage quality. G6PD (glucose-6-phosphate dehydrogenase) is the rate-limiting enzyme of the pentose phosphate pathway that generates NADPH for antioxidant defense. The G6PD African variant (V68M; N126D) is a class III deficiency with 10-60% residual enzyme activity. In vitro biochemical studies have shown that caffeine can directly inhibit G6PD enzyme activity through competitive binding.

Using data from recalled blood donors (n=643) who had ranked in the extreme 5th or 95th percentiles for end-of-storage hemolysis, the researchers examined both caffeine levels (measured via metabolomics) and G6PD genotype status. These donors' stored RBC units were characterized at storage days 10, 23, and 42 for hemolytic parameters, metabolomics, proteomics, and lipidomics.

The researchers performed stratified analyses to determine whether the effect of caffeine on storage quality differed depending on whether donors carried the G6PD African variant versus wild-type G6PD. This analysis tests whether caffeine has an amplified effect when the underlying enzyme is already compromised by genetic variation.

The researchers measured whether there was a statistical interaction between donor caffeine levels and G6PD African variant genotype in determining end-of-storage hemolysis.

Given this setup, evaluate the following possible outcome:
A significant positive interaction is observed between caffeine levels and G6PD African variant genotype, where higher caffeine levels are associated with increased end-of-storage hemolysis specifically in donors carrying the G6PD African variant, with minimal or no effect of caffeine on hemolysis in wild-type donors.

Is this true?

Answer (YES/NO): NO